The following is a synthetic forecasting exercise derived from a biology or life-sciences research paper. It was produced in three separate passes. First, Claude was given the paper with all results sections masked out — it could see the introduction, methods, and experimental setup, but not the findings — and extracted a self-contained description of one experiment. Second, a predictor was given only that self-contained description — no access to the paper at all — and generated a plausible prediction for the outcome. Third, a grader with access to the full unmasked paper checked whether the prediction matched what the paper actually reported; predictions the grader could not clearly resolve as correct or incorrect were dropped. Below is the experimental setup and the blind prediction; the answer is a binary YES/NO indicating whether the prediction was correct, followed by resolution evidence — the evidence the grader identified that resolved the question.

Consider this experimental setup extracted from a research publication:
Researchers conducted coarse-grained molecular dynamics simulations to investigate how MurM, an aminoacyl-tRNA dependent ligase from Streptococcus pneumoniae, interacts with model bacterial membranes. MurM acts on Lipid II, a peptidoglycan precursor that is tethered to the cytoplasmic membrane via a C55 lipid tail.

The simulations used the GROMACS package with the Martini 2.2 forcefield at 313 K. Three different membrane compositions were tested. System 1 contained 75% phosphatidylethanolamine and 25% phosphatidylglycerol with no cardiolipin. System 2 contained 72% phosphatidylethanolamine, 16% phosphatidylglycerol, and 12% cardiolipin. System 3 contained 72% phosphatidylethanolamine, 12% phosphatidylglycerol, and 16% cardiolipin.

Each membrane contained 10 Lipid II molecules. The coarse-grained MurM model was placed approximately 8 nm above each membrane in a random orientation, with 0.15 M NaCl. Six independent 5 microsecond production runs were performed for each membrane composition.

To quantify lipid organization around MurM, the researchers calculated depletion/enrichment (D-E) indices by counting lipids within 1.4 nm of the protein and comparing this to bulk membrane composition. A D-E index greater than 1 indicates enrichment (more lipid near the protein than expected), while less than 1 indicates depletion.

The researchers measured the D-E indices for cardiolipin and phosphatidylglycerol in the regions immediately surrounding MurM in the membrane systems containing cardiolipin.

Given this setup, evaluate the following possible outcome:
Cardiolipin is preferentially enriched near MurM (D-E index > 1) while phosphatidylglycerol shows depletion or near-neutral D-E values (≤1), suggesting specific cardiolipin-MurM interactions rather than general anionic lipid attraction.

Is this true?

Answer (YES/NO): YES